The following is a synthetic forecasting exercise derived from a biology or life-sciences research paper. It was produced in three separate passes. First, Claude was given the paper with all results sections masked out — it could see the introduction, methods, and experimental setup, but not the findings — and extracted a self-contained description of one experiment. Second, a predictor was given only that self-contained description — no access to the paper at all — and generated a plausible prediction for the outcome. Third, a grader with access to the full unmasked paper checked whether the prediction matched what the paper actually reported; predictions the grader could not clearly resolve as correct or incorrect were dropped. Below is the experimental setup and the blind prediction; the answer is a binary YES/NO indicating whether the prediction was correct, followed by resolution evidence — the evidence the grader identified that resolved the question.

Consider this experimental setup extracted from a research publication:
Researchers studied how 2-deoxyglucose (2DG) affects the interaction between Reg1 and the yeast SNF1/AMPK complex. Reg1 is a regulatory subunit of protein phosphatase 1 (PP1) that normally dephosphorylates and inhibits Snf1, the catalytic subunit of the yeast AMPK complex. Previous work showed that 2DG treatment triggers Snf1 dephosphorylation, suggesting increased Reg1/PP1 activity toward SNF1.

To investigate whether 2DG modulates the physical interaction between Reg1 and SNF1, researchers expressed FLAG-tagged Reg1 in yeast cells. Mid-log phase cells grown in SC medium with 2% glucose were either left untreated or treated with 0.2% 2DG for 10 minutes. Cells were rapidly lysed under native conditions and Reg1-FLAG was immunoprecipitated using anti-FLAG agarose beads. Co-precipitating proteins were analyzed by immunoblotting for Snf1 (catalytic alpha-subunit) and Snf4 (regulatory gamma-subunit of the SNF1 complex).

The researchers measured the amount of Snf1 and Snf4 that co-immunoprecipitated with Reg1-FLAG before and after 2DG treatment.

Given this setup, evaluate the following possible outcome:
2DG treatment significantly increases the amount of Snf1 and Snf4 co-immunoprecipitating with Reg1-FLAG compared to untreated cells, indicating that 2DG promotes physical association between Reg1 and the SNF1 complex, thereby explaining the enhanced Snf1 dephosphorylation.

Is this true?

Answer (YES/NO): YES